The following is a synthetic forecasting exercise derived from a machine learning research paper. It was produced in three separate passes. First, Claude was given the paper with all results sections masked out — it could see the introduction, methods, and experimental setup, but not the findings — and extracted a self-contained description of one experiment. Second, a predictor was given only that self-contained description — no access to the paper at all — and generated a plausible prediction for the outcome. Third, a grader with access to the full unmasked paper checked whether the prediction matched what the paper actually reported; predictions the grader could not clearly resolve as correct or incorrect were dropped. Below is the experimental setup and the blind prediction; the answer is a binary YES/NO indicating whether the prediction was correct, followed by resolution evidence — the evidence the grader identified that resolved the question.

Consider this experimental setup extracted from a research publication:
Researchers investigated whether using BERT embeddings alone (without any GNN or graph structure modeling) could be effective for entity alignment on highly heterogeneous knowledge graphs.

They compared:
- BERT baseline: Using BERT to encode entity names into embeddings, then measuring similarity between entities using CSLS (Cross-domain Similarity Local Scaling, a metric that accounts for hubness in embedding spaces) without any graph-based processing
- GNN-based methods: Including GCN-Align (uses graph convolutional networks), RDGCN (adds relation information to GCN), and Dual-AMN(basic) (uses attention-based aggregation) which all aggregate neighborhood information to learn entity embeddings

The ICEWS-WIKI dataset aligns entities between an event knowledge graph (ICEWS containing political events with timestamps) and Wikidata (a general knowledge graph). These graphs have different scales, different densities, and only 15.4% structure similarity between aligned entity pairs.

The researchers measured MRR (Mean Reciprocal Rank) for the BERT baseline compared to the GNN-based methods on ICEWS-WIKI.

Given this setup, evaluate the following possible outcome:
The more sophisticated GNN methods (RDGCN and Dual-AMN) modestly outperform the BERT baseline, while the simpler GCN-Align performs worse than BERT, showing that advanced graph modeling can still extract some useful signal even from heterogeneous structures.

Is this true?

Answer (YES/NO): NO